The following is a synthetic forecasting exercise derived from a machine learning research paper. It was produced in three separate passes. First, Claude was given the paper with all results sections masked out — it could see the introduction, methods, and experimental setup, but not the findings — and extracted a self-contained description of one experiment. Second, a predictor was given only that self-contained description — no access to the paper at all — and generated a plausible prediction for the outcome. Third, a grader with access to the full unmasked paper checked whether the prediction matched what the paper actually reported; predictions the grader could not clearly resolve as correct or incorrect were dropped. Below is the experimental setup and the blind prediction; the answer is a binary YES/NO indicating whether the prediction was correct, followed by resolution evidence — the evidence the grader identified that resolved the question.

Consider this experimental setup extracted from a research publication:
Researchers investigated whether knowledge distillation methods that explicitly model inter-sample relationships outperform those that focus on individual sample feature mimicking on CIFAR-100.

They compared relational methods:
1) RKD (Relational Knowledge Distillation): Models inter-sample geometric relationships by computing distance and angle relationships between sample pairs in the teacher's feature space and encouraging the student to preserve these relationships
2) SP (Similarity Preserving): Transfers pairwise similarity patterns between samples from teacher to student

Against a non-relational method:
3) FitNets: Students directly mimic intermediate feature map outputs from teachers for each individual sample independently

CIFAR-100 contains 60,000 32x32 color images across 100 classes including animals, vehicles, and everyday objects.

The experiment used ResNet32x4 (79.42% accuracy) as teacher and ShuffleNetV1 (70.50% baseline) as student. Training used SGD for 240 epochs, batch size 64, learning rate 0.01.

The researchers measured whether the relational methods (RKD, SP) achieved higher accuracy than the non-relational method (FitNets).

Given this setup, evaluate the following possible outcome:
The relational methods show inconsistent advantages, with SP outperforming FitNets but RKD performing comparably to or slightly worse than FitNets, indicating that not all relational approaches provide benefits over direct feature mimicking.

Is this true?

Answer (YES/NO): NO